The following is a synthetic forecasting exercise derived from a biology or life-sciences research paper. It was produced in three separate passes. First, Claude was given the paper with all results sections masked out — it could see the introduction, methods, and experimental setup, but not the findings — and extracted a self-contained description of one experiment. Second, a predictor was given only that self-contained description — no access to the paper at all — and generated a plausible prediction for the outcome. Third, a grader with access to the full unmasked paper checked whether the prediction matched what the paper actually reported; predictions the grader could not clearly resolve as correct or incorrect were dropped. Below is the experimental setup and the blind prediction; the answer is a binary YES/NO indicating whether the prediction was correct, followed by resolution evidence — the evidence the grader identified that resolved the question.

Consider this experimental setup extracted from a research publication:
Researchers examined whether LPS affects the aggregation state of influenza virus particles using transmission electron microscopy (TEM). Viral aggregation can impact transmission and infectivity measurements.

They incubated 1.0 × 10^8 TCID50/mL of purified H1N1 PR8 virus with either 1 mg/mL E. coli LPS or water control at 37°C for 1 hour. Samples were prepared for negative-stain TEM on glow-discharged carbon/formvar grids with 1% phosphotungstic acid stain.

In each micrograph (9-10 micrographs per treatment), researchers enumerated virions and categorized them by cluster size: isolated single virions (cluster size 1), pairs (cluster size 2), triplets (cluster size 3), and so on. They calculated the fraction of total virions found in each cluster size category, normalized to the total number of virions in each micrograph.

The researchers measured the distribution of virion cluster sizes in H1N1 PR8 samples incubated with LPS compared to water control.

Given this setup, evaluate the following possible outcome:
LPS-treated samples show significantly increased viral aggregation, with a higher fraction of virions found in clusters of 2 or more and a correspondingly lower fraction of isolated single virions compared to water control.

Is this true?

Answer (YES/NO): NO